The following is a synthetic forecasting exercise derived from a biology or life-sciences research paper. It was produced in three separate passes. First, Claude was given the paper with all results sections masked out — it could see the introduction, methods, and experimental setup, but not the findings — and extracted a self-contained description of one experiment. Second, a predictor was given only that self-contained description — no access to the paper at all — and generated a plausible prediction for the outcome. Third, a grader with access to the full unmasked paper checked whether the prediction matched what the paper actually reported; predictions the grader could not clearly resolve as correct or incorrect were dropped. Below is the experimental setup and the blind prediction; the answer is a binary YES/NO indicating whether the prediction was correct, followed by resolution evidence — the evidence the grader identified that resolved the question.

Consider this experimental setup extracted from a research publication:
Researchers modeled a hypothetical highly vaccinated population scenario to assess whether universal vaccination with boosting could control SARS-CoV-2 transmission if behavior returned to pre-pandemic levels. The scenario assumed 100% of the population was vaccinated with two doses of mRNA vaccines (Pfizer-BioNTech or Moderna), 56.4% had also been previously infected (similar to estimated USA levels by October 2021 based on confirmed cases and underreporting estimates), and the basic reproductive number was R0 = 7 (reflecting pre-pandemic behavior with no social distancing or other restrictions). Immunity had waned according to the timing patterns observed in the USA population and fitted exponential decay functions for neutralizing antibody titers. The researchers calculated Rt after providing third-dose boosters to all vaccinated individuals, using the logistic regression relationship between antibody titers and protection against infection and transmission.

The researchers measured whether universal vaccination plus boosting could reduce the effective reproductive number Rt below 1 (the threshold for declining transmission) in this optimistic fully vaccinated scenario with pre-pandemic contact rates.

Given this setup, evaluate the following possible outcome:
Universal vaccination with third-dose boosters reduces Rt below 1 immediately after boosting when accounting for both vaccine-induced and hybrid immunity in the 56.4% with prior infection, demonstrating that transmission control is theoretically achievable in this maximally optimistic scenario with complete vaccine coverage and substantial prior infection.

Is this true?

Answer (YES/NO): YES